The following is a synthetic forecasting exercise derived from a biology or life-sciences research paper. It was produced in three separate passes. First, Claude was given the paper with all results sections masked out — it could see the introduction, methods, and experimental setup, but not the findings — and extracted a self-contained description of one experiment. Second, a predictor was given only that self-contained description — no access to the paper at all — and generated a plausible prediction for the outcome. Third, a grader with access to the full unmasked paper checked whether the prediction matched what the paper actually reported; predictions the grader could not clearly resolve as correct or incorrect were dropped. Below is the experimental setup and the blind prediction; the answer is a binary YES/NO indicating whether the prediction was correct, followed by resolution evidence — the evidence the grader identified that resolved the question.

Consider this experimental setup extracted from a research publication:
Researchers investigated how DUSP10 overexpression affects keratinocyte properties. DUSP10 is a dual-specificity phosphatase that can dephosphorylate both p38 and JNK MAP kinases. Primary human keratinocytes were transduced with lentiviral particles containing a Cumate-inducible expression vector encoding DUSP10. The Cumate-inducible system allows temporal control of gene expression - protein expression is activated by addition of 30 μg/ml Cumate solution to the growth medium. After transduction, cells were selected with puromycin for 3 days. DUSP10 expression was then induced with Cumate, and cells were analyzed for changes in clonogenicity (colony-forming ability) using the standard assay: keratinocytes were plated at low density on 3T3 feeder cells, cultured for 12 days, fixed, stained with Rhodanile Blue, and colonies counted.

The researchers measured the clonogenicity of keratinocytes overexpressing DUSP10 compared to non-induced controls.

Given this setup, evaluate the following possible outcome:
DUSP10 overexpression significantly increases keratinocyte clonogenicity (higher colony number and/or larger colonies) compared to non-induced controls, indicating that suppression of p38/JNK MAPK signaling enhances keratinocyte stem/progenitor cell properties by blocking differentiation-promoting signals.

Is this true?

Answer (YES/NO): YES